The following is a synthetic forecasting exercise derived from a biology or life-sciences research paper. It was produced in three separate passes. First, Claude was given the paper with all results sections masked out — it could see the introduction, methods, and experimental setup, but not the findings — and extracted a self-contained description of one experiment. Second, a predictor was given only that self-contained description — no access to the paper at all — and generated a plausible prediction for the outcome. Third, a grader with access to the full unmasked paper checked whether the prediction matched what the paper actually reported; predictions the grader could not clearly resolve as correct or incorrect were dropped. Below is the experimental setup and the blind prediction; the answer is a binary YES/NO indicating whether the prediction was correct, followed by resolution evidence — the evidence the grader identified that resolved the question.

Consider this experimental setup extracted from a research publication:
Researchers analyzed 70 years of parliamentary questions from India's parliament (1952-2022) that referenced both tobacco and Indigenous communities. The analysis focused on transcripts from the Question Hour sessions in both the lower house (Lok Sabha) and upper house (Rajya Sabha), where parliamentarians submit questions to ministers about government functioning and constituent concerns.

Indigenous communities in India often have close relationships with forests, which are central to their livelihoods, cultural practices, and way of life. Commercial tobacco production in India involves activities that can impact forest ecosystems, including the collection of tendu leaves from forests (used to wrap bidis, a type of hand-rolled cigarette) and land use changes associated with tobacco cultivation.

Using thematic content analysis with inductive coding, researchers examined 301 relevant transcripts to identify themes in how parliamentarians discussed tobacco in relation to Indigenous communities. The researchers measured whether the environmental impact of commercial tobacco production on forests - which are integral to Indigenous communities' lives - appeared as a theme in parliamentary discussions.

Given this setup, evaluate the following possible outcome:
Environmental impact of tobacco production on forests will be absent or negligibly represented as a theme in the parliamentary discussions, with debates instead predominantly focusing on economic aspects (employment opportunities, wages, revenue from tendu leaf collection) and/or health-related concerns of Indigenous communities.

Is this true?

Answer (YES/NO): YES